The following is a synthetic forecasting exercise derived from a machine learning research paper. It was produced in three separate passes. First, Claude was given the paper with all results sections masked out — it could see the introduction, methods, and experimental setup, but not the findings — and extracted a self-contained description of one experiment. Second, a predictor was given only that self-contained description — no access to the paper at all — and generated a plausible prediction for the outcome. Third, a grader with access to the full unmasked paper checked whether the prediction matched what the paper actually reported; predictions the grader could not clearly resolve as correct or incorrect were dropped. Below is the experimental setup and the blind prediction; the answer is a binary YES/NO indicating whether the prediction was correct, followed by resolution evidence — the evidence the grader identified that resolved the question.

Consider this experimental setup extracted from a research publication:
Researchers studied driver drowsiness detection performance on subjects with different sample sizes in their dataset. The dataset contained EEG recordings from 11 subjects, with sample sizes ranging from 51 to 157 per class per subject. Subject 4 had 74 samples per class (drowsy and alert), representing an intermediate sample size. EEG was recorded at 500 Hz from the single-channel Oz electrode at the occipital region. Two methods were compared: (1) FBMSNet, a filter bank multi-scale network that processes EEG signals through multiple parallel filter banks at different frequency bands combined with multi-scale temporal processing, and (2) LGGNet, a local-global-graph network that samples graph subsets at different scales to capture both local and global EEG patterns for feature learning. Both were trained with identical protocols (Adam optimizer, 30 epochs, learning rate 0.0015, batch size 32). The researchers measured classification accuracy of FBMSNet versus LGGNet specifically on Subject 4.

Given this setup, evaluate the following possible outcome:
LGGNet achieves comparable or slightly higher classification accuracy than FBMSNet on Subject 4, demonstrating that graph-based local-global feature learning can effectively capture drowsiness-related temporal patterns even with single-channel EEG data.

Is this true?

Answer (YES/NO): NO